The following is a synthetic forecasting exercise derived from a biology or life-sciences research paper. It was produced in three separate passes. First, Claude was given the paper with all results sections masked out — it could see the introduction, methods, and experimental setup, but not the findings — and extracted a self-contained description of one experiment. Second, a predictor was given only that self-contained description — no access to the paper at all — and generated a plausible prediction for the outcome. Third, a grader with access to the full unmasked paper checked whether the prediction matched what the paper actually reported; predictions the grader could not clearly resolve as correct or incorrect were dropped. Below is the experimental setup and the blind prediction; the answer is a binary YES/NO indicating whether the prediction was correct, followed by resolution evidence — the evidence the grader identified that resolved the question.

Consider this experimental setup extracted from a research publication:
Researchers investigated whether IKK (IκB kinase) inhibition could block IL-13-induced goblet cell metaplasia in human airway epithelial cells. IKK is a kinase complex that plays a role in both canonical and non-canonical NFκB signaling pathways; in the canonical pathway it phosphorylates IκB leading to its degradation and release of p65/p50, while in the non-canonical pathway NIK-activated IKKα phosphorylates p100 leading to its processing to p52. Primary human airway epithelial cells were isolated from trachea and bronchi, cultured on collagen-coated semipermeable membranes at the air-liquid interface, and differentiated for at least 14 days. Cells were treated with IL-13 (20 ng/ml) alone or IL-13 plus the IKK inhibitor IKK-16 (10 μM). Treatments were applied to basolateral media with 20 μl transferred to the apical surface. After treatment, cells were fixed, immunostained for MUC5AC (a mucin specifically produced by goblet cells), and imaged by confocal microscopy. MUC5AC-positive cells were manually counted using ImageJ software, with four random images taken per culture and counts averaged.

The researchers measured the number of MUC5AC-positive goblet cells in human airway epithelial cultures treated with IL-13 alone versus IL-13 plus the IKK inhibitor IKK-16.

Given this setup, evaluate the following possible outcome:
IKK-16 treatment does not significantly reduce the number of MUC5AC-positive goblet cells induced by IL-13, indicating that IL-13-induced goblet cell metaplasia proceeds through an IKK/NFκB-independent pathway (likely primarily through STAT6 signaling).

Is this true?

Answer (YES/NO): NO